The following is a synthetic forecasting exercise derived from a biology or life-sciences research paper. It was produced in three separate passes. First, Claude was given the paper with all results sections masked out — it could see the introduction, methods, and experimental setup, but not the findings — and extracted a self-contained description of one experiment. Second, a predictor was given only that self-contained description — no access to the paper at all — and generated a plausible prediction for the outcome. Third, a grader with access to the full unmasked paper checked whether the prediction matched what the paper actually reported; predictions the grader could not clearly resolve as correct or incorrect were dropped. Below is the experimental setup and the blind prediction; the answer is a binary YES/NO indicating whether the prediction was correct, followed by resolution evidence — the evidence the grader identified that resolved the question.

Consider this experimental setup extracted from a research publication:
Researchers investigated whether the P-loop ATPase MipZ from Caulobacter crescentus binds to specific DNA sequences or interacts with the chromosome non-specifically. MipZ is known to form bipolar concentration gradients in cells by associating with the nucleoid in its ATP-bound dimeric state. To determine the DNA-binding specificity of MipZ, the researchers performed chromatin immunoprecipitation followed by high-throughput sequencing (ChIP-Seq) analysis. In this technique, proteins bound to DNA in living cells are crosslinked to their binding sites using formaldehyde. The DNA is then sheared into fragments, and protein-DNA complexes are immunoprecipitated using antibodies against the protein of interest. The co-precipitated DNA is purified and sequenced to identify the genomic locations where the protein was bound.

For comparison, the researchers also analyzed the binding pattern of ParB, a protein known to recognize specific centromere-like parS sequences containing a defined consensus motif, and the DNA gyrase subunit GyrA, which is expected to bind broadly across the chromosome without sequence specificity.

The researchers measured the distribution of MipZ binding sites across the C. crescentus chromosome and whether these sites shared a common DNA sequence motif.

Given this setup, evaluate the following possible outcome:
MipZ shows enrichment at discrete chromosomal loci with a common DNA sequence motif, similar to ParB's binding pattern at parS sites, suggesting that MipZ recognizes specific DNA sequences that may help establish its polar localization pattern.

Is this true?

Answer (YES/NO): NO